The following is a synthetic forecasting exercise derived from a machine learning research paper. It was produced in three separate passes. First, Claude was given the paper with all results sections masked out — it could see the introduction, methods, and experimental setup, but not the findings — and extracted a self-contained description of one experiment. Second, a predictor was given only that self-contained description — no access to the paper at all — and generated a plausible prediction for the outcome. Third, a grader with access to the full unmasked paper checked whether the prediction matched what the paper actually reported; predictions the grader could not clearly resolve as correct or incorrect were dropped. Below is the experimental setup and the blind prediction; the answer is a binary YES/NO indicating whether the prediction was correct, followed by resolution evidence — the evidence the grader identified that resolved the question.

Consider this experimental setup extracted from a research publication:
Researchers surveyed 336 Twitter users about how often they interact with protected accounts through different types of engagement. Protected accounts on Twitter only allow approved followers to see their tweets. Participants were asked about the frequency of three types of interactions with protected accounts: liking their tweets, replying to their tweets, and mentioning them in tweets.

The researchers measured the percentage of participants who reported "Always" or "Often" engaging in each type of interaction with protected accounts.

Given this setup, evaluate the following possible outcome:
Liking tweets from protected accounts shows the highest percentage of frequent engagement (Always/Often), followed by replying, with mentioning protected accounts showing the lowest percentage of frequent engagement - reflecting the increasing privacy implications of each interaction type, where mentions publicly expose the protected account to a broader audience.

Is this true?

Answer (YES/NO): YES